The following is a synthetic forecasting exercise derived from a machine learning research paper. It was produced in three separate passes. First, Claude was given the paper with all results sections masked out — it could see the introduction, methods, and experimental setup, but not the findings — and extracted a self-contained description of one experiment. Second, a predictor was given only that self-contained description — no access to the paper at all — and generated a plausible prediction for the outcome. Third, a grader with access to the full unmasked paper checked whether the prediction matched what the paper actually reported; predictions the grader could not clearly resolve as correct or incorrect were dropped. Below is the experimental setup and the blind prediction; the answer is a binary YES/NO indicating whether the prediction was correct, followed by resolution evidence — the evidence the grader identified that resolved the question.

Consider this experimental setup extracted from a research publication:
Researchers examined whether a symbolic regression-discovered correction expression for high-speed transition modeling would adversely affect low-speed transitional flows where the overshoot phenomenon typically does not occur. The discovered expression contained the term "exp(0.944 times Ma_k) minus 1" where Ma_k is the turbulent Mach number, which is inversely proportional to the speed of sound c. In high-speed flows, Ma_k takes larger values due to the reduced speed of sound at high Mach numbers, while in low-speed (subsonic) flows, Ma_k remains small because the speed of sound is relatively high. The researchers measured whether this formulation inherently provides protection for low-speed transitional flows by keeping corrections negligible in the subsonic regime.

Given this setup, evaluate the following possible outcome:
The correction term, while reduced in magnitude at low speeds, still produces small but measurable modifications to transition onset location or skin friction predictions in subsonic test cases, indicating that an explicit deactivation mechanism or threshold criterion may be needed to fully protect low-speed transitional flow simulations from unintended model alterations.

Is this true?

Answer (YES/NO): NO